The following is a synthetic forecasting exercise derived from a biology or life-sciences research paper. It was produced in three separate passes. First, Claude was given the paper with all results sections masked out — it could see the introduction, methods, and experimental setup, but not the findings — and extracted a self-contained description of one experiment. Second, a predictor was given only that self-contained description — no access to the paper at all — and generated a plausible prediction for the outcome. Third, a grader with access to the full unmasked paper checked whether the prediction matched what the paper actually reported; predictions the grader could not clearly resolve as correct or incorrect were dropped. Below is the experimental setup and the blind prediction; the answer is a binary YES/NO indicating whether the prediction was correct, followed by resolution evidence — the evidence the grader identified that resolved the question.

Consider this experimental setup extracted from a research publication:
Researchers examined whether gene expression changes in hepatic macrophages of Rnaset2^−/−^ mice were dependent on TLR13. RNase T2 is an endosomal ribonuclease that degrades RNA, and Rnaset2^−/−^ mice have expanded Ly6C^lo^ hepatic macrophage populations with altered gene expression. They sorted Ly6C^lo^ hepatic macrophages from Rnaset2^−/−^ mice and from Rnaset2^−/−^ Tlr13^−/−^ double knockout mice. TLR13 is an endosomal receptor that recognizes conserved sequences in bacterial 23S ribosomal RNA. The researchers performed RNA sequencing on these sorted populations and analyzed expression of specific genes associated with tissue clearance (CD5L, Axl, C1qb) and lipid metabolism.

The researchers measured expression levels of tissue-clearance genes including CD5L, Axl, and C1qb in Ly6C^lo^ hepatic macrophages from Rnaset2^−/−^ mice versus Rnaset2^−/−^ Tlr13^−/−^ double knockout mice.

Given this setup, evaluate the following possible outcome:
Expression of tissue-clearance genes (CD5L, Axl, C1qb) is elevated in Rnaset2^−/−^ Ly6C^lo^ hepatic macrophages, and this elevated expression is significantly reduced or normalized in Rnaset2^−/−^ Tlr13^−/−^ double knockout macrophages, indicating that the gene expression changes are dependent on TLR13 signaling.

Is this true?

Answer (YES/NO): YES